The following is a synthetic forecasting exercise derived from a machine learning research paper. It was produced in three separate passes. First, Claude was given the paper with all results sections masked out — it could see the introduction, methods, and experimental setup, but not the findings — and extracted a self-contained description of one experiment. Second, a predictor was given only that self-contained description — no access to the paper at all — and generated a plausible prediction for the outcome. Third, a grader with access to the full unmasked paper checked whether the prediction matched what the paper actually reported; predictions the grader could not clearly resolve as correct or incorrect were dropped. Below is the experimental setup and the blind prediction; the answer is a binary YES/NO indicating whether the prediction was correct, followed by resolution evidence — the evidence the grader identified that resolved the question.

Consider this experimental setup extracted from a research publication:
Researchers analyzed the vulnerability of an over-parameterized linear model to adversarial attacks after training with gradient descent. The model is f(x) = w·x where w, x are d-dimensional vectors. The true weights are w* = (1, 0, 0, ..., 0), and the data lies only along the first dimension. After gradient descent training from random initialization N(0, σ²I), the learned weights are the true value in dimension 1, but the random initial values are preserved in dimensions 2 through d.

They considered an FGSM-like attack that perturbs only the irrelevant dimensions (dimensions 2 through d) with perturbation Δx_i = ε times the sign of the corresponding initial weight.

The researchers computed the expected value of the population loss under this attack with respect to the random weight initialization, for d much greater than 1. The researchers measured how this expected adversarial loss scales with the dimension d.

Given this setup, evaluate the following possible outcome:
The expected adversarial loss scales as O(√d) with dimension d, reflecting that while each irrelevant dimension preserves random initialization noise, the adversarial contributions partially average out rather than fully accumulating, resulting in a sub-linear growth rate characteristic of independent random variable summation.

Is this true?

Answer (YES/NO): NO